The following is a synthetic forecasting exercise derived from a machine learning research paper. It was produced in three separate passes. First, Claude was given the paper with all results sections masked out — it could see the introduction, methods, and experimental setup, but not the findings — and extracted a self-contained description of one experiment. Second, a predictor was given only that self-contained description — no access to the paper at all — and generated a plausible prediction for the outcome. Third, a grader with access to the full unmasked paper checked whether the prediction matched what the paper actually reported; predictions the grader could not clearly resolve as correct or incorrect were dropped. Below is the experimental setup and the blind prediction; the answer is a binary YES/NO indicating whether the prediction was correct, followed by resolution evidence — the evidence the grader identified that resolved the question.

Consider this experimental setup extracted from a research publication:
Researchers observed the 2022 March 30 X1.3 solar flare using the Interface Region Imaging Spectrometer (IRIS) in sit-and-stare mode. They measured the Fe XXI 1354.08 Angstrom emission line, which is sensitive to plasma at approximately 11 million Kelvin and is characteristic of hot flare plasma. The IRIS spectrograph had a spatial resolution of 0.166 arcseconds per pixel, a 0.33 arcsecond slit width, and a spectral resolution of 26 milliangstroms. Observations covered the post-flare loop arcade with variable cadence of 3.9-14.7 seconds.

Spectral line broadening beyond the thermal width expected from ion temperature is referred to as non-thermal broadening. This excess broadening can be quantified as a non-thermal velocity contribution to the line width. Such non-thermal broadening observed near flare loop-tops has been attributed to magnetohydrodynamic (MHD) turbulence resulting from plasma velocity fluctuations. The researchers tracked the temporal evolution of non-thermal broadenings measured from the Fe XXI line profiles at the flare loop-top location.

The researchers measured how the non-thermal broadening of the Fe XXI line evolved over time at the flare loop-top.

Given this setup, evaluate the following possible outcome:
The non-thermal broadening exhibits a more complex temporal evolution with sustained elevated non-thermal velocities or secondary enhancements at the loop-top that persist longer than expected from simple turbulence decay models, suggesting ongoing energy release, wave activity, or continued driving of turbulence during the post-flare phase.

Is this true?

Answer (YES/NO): NO